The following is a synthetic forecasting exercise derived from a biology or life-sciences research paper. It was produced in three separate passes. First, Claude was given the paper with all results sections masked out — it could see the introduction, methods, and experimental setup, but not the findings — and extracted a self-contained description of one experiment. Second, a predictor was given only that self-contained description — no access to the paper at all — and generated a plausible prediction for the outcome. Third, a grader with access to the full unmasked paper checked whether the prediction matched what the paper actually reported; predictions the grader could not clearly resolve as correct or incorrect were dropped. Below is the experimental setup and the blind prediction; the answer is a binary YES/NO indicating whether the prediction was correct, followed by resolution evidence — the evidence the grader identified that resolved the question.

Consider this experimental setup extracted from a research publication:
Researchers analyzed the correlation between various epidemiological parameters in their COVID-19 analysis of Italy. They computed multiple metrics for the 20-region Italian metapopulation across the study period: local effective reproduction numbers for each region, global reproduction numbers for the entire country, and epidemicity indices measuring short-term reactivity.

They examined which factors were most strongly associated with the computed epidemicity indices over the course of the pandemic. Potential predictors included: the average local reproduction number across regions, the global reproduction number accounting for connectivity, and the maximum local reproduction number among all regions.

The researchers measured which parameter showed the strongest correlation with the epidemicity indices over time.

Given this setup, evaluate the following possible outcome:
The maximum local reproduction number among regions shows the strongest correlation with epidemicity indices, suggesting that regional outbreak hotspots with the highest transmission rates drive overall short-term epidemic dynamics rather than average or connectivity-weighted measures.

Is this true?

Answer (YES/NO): NO